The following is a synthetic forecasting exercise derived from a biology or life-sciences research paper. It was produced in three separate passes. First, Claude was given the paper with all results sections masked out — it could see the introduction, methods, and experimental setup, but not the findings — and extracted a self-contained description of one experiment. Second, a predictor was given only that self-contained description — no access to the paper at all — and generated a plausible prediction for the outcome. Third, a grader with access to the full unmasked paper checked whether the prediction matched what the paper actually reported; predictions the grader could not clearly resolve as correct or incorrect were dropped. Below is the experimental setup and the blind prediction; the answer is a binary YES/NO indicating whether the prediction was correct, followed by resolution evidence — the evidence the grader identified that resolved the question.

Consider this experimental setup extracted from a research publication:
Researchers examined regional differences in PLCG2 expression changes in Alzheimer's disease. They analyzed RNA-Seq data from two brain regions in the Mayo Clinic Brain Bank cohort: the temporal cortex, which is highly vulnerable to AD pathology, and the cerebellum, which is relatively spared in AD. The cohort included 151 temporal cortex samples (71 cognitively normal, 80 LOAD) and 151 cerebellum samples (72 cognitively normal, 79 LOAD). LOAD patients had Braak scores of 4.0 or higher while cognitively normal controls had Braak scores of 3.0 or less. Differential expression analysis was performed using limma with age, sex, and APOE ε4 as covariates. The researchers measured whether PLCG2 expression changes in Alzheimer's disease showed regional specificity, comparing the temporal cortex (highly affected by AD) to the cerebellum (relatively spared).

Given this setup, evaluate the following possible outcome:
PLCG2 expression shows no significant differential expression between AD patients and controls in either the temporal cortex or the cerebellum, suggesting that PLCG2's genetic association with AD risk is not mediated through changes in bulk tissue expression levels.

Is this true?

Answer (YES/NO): NO